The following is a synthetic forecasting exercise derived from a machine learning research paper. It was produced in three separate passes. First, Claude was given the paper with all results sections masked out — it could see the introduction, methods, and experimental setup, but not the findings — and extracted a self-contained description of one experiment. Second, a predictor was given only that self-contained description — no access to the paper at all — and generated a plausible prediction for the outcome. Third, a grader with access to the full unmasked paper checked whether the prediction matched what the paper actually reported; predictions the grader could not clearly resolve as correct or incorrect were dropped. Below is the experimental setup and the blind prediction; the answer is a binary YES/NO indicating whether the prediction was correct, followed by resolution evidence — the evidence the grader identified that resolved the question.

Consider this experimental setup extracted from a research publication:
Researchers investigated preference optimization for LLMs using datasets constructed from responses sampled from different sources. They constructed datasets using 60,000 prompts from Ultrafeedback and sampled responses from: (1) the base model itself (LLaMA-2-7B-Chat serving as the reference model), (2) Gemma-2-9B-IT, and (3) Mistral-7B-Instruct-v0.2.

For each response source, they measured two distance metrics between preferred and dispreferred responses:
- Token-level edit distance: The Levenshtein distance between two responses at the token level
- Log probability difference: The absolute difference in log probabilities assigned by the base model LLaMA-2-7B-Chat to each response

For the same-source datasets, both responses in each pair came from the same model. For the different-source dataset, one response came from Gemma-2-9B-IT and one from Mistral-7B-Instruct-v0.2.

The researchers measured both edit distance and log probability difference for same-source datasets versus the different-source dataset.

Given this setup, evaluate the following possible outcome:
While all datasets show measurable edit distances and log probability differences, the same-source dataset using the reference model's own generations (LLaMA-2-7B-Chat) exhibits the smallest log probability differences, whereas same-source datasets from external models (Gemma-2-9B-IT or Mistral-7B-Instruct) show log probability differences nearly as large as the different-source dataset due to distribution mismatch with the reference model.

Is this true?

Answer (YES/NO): NO